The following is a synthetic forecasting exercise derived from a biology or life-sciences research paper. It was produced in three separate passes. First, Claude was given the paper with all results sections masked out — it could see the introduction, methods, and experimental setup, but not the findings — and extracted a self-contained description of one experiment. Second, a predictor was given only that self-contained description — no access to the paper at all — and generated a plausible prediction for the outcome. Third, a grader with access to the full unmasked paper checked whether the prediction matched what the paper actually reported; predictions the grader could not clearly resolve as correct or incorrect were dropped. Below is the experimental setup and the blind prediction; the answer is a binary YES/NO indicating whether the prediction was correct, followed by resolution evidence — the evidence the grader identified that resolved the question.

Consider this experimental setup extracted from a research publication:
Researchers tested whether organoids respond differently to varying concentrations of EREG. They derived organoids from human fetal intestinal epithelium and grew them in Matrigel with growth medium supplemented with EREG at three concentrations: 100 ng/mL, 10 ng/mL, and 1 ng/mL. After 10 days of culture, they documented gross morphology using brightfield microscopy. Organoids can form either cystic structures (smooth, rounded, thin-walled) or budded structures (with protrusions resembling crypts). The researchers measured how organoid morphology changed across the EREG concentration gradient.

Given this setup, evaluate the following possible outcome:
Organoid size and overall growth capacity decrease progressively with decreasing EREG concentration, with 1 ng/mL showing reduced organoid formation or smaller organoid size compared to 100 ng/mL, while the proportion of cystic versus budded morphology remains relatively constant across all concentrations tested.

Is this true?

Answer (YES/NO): NO